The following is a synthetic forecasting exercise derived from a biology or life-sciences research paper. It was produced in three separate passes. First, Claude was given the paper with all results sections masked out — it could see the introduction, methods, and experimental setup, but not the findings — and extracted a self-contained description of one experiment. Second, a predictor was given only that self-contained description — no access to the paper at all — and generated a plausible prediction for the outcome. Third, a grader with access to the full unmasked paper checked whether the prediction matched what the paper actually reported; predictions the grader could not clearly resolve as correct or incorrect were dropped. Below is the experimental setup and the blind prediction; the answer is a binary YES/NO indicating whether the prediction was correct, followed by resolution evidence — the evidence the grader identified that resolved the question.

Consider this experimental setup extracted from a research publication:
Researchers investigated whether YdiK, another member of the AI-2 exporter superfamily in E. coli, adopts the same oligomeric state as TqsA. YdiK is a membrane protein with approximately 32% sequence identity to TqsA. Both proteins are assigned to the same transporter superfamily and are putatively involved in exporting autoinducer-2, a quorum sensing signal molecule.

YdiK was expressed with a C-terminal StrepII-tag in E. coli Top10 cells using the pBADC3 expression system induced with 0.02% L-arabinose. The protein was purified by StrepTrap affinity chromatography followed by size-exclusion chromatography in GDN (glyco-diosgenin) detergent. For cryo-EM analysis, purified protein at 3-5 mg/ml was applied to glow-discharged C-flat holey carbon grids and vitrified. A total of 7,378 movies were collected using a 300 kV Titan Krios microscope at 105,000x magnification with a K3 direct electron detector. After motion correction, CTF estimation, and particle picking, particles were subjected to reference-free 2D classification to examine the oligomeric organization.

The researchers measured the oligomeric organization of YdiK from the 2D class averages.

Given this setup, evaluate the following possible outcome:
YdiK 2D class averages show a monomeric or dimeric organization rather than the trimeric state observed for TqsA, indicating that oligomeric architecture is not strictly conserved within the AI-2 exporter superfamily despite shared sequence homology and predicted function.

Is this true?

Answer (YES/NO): NO